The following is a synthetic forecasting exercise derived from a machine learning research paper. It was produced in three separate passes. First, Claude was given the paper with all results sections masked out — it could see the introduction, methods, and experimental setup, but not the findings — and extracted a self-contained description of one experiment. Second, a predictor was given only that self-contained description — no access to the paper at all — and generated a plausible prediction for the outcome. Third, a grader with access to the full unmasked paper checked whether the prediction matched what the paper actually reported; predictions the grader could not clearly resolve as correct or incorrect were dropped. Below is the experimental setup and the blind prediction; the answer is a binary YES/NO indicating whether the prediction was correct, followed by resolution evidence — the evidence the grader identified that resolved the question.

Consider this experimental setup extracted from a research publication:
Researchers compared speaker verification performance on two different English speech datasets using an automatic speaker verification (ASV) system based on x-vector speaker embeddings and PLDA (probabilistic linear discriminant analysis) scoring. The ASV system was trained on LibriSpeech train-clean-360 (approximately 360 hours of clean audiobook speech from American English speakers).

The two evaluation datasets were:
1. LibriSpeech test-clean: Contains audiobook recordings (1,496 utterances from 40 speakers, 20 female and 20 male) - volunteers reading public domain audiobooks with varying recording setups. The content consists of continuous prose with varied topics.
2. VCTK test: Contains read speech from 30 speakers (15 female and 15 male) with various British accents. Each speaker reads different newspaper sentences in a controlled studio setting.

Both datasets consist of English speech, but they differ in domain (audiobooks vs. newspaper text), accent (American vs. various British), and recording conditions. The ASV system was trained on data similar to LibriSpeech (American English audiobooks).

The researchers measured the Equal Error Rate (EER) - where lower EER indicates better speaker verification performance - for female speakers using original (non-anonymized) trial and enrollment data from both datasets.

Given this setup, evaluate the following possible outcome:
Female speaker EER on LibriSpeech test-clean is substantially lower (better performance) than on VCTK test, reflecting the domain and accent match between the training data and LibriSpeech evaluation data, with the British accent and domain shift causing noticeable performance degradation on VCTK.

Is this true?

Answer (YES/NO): NO